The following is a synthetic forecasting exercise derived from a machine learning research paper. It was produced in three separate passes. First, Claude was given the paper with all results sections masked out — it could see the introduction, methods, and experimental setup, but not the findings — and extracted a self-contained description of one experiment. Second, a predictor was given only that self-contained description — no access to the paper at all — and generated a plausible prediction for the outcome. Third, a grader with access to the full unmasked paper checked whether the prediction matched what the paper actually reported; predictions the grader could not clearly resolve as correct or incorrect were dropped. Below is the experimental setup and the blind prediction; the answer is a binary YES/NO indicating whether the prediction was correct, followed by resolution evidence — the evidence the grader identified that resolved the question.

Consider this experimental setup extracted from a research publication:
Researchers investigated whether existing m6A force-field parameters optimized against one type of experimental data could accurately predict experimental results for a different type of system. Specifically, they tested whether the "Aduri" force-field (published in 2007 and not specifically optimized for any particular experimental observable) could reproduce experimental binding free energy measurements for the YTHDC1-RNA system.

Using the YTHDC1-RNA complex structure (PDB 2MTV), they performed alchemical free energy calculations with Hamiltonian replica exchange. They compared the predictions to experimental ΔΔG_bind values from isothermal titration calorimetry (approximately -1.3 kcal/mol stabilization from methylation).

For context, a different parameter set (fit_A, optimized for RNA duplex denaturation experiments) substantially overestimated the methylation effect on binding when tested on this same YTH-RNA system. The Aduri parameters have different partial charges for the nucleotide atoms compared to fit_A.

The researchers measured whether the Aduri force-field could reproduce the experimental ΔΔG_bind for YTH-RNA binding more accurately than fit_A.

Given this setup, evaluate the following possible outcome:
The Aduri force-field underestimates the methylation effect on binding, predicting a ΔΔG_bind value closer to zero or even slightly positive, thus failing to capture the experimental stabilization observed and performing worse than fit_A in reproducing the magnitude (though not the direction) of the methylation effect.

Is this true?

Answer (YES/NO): NO